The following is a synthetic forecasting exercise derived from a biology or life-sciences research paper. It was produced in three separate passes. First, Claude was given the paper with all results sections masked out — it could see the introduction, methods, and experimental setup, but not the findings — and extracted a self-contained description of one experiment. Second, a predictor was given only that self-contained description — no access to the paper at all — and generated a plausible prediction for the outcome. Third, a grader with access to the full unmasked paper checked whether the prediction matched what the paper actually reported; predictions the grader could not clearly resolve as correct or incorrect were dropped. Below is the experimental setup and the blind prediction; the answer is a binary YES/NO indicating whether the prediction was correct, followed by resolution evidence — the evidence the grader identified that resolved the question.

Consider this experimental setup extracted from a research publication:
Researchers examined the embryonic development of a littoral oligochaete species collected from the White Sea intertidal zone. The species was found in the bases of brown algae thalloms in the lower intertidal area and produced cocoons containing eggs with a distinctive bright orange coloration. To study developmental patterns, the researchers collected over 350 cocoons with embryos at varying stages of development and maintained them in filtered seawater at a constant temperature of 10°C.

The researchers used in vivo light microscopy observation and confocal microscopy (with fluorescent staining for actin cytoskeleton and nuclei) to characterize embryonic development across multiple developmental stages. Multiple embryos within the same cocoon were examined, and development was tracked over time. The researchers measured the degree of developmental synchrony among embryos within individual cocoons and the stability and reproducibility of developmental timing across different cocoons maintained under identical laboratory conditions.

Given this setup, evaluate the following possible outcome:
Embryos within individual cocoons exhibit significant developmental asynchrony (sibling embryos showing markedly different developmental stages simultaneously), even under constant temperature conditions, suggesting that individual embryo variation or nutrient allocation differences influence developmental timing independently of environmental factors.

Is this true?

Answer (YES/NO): NO